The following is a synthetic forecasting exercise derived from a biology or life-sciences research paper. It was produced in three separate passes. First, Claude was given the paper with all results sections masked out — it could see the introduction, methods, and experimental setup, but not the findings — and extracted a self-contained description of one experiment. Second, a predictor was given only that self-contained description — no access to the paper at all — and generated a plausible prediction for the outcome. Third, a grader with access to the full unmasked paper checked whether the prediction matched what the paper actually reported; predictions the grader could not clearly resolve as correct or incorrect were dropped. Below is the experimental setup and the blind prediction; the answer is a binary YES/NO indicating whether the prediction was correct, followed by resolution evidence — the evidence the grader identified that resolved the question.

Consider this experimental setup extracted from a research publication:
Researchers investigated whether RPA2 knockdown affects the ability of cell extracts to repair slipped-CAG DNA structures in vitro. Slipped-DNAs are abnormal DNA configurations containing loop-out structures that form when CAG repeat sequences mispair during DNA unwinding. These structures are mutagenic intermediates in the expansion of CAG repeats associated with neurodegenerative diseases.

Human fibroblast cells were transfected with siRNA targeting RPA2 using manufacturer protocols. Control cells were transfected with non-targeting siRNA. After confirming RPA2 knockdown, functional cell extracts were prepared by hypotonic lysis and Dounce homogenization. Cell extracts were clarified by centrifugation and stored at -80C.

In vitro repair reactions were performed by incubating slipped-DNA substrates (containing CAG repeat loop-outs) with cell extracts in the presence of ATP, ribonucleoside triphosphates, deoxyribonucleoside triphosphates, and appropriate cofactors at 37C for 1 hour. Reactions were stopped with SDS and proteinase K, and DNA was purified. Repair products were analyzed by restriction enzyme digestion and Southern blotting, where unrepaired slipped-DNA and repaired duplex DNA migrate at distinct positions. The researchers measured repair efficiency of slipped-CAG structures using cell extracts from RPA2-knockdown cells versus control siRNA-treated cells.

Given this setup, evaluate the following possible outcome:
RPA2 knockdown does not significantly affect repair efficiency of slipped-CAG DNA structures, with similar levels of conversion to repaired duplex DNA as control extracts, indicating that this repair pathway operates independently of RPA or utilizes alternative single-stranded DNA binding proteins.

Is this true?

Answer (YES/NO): NO